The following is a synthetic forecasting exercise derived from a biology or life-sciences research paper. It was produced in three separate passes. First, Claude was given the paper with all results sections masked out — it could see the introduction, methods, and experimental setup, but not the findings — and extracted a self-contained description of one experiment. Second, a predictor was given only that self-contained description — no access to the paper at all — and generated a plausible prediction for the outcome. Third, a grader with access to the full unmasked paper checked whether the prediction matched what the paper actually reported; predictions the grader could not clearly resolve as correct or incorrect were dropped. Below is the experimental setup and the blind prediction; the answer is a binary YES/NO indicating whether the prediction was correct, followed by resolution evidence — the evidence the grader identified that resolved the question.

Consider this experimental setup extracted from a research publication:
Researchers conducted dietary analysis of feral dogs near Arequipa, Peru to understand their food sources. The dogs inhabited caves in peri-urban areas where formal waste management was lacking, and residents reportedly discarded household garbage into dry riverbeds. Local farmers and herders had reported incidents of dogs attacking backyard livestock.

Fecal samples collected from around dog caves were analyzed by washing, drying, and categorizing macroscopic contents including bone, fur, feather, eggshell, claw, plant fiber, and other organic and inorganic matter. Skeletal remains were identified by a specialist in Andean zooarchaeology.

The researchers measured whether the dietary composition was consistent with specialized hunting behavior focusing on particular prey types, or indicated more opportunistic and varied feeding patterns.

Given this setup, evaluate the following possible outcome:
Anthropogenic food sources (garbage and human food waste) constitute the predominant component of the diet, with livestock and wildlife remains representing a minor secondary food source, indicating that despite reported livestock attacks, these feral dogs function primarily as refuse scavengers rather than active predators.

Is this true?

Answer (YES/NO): NO